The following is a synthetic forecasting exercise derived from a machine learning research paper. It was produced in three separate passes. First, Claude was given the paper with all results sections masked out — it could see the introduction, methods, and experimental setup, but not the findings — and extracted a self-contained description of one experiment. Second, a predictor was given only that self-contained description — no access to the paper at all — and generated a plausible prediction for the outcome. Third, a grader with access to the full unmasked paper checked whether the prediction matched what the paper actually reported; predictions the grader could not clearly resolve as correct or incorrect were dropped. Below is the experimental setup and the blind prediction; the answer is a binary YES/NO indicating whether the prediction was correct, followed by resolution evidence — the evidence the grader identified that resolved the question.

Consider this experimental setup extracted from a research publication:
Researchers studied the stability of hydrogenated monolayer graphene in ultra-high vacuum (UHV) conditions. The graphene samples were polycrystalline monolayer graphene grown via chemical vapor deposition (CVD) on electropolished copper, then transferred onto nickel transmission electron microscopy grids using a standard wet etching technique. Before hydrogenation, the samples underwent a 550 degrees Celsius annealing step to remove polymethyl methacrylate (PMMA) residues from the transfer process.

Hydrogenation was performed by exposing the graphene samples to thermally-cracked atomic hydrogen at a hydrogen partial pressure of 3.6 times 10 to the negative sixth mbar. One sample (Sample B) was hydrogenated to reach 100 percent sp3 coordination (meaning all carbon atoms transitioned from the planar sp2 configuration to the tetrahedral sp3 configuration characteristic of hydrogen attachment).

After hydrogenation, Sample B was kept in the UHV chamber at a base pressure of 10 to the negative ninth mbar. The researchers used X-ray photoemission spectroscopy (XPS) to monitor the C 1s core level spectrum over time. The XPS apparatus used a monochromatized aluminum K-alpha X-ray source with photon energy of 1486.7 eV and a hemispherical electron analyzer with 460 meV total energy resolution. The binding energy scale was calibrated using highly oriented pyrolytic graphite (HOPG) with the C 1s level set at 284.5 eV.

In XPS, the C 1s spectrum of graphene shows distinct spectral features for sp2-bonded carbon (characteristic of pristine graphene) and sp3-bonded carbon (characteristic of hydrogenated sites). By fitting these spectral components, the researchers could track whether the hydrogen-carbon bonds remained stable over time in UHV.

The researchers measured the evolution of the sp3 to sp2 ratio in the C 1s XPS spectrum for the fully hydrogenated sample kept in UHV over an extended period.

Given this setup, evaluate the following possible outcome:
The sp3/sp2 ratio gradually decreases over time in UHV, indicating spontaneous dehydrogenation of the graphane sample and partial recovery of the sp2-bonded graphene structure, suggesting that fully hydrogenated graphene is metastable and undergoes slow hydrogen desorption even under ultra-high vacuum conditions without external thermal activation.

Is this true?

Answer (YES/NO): NO